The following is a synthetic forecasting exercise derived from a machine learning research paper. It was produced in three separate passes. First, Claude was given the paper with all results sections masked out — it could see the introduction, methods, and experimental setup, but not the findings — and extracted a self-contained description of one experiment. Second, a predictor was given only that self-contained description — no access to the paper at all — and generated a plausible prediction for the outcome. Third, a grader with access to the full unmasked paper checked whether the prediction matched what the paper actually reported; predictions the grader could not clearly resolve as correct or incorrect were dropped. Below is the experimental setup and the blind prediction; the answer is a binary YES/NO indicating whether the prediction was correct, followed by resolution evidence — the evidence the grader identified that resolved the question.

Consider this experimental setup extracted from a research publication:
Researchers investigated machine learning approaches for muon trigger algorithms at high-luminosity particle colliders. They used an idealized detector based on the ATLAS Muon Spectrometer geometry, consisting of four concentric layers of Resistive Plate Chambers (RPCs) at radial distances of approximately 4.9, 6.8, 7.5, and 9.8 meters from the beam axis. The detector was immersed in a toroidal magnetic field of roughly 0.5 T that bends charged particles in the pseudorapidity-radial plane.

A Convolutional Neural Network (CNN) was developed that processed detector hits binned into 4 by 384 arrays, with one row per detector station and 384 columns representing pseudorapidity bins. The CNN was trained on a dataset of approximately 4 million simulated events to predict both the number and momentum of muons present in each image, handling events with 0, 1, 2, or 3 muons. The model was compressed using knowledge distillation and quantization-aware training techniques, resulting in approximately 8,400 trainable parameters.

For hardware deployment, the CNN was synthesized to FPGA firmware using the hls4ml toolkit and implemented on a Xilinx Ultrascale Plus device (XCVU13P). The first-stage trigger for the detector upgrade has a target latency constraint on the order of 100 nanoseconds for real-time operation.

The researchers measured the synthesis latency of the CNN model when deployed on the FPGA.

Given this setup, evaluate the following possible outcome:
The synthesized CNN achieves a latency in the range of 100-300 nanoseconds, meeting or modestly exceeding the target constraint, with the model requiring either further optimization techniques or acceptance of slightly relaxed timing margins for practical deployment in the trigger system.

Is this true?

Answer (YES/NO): YES